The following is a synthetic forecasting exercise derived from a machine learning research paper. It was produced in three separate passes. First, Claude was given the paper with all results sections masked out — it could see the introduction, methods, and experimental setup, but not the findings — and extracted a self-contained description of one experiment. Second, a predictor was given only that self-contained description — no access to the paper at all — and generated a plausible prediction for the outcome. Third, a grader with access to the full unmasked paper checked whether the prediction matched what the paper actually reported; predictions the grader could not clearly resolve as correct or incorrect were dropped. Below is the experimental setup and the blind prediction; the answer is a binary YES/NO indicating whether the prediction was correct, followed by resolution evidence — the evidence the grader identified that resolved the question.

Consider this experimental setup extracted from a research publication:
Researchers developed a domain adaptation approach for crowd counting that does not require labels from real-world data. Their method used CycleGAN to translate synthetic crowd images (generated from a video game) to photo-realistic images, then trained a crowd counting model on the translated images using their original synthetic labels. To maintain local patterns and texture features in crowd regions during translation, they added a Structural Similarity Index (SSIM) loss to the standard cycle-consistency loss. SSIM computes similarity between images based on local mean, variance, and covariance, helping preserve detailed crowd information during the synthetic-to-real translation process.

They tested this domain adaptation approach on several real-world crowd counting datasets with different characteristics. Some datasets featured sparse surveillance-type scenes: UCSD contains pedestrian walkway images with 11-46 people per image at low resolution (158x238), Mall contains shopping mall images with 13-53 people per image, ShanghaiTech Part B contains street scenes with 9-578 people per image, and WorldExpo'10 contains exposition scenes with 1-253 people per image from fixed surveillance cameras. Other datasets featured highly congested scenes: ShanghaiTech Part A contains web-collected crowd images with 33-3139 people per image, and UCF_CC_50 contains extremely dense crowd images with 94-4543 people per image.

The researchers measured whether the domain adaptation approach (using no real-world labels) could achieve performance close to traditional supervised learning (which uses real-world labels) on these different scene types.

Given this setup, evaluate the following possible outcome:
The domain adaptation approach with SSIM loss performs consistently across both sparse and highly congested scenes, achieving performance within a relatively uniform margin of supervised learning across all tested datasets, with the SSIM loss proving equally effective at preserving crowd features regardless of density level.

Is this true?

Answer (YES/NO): NO